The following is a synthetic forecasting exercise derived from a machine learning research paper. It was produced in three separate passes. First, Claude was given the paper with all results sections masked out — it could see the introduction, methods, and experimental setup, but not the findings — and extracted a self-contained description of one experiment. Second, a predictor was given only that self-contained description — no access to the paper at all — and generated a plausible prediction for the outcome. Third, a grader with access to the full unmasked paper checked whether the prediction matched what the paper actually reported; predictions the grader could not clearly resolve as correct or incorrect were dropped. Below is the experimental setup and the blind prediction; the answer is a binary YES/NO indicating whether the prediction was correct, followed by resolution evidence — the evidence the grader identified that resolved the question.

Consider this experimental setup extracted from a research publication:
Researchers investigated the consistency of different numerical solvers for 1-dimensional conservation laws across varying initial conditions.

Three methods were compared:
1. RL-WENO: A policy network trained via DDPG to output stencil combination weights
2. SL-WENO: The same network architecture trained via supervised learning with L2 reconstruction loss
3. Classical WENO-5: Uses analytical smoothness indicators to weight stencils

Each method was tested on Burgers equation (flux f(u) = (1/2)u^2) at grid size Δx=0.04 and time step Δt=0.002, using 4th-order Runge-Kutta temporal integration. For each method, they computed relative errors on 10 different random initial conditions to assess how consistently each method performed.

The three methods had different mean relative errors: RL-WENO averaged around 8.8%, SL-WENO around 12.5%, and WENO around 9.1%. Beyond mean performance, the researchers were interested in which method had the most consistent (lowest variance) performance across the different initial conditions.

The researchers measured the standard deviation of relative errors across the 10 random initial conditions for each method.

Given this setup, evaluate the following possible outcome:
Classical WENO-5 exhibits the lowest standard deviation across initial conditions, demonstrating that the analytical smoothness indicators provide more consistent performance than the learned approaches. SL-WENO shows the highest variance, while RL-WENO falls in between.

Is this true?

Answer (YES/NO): NO